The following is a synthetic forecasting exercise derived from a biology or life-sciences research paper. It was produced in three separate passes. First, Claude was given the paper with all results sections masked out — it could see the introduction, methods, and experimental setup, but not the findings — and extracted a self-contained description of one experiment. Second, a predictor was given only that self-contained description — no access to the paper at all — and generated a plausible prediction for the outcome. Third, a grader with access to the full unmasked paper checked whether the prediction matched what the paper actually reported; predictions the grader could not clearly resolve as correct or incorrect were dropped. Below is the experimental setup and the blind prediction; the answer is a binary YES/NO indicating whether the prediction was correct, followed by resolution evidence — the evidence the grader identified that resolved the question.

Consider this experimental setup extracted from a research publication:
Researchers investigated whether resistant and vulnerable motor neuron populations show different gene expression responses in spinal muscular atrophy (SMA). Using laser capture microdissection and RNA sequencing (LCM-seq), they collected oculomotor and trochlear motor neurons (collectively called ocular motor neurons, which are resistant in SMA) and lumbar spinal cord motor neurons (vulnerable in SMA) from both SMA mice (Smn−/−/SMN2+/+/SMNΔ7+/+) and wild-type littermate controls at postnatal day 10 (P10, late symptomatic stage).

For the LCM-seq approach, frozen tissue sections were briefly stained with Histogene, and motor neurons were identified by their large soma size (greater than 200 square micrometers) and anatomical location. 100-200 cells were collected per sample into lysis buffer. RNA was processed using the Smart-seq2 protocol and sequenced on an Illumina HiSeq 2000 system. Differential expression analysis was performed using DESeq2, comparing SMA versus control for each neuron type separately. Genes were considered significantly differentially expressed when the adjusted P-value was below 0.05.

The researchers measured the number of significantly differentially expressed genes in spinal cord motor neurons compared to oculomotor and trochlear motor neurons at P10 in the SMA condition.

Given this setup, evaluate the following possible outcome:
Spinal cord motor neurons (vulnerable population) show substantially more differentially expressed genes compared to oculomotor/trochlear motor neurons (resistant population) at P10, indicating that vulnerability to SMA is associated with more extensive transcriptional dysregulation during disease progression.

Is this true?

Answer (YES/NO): NO